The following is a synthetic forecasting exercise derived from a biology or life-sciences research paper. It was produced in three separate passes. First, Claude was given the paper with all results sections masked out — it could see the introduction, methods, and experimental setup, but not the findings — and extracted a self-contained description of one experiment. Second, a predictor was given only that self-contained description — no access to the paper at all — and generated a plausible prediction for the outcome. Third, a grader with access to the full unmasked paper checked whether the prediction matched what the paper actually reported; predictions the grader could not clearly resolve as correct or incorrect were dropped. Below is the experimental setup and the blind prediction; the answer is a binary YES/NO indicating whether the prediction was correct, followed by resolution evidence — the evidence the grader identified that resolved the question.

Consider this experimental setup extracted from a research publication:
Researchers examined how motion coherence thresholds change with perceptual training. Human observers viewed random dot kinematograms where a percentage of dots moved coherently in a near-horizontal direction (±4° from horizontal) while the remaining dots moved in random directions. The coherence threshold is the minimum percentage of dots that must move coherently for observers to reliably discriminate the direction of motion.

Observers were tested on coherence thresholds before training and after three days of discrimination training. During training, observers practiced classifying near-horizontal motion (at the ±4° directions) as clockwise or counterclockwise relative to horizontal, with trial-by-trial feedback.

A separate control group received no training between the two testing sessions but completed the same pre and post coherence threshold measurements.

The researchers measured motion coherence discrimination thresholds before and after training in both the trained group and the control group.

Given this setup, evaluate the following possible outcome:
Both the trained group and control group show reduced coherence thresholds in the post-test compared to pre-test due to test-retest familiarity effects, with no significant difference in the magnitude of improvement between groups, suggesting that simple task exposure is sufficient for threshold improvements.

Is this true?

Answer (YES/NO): NO